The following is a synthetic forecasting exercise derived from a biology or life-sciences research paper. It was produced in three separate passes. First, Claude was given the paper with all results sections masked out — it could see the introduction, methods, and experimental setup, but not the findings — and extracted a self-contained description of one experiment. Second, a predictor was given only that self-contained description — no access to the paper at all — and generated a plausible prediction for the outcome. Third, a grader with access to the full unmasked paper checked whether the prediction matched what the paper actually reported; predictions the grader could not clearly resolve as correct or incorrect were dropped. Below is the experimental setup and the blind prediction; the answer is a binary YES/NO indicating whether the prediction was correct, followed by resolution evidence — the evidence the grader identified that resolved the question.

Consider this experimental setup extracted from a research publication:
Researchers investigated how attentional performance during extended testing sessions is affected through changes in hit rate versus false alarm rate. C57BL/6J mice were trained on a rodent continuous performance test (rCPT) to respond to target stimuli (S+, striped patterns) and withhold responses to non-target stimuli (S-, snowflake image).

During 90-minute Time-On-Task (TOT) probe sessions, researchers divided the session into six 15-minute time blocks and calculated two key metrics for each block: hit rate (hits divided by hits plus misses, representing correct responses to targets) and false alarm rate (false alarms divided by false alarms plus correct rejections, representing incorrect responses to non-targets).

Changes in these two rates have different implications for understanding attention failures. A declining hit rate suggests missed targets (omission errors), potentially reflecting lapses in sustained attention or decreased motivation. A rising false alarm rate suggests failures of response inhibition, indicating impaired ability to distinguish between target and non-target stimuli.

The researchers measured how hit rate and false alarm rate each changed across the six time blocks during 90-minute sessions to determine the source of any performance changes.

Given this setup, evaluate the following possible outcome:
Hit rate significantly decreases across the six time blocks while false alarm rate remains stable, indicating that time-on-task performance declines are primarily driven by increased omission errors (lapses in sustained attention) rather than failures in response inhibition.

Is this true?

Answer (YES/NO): NO